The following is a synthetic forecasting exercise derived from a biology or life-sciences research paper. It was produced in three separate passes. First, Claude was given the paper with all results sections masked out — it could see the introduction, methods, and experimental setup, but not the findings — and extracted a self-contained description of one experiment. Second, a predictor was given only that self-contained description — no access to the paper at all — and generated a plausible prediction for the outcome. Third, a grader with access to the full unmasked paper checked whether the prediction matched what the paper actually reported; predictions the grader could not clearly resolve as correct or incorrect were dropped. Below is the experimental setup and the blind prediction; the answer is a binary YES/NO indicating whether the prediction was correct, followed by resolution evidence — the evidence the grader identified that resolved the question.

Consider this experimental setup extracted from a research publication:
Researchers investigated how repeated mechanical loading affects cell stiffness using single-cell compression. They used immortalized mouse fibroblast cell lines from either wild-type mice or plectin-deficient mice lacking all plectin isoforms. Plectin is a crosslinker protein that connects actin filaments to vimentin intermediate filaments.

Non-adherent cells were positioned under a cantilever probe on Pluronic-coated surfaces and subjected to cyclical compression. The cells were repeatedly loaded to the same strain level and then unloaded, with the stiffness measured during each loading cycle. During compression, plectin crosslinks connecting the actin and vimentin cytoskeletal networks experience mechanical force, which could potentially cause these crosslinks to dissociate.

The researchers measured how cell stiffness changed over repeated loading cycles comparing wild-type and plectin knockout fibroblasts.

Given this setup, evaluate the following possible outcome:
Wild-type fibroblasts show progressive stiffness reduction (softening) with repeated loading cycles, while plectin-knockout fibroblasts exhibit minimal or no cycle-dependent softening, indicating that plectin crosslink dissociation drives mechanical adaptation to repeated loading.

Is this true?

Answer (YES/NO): YES